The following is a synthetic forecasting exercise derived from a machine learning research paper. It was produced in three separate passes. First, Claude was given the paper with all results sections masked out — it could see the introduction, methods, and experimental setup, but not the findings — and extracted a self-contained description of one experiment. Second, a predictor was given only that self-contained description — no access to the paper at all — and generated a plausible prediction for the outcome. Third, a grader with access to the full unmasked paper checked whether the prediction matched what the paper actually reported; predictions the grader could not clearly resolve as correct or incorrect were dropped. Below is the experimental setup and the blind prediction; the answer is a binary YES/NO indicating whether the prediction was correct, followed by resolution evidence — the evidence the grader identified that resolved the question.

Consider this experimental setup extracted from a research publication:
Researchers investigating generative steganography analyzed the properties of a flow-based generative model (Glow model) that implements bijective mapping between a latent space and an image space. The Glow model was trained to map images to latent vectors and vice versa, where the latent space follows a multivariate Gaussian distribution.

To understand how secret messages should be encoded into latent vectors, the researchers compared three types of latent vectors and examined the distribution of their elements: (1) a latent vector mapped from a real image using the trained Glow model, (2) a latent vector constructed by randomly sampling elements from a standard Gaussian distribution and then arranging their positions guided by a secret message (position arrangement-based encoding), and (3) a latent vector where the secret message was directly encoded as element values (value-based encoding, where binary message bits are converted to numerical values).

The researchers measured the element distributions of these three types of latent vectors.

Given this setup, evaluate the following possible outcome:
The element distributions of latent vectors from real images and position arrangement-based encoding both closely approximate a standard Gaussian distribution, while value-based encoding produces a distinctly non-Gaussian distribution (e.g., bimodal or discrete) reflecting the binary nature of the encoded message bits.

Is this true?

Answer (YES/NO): YES